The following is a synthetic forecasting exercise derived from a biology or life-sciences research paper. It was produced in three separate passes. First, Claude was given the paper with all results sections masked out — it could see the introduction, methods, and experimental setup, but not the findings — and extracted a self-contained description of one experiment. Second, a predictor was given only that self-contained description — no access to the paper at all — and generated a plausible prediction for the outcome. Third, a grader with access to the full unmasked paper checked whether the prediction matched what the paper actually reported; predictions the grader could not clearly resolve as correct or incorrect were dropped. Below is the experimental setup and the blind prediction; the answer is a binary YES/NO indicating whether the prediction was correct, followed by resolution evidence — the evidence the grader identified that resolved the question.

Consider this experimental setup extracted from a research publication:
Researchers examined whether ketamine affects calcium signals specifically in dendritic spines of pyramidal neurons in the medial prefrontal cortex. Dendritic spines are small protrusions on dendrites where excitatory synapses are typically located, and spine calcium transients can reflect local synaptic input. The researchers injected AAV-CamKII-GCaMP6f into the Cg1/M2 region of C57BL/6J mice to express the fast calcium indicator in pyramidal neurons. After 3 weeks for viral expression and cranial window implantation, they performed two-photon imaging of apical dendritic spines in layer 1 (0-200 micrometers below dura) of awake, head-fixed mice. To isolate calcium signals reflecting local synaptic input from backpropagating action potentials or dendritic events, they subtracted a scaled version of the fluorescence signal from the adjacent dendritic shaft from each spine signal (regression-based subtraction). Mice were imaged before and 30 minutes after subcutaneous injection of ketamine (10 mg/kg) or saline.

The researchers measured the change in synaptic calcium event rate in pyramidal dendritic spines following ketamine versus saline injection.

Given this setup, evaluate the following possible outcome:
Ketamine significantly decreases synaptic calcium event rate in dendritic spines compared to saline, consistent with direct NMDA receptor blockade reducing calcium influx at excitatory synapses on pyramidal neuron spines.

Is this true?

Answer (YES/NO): NO